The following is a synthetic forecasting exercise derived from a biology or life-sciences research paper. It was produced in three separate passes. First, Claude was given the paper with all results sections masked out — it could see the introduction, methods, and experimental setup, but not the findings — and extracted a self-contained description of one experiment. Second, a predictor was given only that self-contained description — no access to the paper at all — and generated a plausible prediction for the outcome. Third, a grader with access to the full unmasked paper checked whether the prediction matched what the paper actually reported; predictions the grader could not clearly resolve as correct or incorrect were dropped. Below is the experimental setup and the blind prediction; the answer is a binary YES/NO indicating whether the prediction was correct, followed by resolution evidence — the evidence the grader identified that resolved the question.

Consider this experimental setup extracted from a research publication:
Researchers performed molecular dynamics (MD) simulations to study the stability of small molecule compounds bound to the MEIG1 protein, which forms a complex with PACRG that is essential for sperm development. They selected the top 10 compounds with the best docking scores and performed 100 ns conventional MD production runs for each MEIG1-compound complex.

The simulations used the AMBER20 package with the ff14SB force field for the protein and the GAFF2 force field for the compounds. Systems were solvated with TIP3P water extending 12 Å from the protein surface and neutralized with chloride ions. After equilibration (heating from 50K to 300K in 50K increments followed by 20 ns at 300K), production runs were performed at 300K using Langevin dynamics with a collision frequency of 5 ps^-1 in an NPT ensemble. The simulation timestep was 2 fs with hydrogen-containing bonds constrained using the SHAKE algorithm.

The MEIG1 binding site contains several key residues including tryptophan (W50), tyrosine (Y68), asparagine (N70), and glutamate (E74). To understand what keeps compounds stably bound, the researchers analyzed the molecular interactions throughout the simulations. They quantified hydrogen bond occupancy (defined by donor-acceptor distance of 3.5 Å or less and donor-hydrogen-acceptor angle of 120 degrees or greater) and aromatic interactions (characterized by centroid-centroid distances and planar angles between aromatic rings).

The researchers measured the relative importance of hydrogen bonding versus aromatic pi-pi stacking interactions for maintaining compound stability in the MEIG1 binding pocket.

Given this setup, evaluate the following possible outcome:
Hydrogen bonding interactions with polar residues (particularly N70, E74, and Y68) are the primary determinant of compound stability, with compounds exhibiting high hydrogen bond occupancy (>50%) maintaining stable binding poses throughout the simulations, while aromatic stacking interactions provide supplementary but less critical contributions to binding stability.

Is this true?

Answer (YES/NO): NO